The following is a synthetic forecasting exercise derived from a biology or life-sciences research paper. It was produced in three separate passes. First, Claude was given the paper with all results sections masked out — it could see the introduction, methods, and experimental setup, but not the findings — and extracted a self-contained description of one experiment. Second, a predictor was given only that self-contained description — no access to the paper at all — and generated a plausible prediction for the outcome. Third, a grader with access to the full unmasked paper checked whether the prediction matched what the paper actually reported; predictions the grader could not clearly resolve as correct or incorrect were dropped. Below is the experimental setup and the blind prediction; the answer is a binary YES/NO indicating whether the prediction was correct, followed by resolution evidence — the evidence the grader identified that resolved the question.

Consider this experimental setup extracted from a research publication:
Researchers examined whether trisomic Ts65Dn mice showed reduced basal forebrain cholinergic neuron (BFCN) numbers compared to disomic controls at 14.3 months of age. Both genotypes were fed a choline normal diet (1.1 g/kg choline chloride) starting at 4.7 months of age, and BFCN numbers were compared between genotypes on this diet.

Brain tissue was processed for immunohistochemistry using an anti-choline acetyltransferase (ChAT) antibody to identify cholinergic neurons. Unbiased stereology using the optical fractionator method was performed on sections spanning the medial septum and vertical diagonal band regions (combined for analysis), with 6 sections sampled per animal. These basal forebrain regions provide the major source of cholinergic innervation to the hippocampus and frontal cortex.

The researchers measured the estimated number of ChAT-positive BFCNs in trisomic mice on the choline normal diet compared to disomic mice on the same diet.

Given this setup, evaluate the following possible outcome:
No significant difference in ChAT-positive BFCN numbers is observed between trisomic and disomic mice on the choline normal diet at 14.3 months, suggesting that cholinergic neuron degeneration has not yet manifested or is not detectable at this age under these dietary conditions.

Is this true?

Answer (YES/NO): YES